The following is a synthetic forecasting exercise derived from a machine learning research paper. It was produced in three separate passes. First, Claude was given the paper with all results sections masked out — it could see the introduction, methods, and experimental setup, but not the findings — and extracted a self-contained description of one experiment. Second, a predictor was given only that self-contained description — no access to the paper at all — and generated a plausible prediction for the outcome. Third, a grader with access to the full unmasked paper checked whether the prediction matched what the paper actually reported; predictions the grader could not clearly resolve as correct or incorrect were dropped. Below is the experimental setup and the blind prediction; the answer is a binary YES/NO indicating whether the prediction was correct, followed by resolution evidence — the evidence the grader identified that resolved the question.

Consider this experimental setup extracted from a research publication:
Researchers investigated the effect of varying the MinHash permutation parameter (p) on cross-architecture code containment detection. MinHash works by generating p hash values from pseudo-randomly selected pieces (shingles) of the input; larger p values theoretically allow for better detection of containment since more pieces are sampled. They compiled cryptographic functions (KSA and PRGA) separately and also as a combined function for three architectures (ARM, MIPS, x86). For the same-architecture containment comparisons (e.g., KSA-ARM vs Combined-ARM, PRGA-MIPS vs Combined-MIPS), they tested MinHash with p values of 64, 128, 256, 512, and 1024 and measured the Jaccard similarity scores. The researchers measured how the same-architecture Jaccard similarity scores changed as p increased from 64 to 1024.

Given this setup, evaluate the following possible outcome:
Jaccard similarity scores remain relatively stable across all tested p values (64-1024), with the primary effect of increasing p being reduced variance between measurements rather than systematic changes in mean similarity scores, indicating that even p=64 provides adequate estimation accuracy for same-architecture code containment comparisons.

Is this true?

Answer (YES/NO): NO